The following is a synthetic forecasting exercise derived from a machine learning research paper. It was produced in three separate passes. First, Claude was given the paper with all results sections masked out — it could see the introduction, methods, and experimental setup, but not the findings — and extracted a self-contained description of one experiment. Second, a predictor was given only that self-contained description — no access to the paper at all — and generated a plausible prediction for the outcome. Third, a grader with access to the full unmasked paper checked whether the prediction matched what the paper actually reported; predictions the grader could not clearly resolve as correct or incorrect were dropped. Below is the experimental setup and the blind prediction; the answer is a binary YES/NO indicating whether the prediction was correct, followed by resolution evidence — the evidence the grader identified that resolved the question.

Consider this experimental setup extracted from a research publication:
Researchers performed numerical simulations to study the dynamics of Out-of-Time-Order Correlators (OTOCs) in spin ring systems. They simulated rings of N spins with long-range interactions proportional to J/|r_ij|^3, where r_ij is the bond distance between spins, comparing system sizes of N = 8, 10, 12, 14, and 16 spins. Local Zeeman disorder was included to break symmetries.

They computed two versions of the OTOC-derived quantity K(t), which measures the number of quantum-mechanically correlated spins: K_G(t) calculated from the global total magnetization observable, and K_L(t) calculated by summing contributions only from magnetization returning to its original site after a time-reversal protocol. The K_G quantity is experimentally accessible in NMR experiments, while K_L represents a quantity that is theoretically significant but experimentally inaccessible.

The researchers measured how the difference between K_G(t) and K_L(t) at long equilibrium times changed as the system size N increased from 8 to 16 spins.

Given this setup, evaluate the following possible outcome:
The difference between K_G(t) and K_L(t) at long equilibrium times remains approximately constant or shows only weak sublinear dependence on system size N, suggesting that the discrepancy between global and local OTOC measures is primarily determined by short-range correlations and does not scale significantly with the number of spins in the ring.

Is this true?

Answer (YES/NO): NO